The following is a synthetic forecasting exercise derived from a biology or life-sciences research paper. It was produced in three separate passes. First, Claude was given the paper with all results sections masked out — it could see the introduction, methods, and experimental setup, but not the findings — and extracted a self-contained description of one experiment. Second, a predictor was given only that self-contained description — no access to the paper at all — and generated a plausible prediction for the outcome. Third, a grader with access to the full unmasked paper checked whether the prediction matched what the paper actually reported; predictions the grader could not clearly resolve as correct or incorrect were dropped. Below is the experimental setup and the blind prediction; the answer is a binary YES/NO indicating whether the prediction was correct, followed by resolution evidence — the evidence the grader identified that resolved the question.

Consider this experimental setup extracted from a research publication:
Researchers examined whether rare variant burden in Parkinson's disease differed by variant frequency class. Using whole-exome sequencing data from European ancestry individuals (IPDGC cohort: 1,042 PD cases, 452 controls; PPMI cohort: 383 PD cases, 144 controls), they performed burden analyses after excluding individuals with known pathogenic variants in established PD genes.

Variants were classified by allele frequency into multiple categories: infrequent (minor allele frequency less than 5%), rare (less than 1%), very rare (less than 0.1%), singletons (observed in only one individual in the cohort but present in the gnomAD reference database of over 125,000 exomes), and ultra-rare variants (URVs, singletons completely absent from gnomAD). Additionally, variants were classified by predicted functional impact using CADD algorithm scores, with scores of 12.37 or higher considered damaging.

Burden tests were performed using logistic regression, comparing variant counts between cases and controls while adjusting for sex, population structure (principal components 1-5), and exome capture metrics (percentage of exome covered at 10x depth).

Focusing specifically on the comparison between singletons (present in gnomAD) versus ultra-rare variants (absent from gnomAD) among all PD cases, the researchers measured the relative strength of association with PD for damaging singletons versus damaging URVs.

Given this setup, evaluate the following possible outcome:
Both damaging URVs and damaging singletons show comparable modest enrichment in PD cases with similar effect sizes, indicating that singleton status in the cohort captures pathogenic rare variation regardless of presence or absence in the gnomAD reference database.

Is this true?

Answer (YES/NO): NO